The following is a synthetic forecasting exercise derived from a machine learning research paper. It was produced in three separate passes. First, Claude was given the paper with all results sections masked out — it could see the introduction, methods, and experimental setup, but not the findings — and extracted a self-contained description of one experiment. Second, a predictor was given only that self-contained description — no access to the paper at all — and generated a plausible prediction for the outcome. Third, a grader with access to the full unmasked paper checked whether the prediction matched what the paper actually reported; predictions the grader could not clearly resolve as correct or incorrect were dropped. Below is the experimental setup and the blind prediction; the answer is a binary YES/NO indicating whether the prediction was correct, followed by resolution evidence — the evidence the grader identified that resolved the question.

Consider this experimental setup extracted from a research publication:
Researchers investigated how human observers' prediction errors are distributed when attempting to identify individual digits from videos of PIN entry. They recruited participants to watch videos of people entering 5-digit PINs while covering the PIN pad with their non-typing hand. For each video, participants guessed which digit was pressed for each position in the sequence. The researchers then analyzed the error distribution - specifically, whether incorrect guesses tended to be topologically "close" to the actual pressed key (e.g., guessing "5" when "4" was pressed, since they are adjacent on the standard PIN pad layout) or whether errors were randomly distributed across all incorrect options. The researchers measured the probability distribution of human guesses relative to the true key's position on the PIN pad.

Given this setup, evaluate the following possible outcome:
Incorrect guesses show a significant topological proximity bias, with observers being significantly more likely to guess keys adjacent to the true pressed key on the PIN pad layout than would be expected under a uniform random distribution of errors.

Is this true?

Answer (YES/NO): YES